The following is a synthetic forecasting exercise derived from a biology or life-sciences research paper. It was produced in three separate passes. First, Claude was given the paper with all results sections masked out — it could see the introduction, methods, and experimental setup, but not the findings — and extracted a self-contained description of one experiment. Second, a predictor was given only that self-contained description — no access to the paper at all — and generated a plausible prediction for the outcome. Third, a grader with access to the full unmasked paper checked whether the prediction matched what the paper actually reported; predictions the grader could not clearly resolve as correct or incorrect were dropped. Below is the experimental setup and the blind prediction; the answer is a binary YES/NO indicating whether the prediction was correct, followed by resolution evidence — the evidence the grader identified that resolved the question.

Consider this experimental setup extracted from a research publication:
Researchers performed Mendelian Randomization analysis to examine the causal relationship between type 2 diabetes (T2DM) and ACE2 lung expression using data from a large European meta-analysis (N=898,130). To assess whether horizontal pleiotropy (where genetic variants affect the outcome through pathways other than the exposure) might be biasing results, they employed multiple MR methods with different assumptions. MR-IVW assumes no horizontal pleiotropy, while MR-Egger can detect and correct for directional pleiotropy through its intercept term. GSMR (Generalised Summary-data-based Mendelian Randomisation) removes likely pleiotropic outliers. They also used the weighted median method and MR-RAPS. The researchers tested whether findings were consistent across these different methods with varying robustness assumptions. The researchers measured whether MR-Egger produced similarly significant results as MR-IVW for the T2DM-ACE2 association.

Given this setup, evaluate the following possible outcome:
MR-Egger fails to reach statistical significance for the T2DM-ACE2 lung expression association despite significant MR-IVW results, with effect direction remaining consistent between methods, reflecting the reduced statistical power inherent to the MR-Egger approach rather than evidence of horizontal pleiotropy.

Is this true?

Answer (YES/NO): YES